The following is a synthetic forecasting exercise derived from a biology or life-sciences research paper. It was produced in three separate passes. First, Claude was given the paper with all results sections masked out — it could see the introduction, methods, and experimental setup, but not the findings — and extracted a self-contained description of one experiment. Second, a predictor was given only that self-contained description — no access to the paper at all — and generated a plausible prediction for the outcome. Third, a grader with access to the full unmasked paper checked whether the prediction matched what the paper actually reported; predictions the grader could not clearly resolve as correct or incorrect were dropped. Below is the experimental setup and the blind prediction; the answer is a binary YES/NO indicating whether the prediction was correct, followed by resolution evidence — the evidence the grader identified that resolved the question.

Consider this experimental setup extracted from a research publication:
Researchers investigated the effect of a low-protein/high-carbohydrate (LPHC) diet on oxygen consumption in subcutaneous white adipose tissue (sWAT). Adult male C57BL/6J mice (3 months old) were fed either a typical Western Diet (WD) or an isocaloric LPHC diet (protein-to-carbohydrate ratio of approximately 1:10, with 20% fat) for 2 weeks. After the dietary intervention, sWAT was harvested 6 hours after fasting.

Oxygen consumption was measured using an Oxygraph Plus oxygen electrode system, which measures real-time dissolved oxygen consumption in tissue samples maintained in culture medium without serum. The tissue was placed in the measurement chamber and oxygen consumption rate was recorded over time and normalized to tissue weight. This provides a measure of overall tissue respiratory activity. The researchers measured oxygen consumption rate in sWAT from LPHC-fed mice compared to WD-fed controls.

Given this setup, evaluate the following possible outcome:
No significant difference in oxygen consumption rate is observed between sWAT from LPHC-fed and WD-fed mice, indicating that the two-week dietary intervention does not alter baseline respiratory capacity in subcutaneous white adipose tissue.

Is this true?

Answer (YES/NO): NO